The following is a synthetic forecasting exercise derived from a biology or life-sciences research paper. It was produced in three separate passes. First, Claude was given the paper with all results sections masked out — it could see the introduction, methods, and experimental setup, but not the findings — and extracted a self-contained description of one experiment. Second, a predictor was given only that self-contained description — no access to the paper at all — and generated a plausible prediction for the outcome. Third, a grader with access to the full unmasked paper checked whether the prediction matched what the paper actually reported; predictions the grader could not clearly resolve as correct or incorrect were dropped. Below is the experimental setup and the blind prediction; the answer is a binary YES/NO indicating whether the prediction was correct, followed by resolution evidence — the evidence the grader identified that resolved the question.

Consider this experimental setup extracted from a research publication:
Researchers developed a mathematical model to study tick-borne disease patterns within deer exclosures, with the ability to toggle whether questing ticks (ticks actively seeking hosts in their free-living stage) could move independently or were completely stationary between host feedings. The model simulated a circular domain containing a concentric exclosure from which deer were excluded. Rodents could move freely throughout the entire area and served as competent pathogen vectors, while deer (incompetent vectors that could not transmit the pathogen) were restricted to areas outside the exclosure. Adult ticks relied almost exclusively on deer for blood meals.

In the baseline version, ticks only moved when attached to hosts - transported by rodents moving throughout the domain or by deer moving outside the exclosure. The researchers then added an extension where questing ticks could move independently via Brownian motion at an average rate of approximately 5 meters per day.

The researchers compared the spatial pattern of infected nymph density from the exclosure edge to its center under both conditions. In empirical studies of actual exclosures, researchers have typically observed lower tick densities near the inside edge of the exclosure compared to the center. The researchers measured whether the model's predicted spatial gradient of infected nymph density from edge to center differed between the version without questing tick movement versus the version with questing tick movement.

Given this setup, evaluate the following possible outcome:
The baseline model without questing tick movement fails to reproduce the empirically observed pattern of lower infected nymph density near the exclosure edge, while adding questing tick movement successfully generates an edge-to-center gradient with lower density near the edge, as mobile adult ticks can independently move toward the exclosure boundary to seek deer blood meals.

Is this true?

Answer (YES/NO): NO